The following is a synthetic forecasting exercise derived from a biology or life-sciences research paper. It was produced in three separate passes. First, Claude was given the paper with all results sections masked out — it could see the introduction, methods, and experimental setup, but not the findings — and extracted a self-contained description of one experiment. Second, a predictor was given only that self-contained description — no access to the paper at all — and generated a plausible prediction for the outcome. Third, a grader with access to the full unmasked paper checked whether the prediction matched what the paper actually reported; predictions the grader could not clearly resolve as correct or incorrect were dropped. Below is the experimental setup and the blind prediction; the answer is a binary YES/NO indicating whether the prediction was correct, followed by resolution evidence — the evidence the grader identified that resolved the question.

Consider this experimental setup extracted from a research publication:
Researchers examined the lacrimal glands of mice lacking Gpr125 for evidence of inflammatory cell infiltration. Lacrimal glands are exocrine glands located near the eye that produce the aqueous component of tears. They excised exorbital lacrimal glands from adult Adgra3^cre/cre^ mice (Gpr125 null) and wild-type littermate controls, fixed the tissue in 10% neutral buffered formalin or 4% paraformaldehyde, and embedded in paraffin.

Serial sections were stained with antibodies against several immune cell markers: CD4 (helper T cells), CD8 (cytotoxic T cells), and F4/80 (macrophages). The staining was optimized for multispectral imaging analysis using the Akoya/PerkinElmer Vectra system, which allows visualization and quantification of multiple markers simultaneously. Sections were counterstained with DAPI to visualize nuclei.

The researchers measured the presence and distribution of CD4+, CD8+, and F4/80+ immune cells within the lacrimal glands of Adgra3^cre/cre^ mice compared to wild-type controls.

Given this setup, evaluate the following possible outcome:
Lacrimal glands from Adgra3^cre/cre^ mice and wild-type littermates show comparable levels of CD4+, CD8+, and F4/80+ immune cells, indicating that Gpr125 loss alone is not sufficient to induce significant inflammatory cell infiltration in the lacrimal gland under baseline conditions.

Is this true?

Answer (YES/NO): NO